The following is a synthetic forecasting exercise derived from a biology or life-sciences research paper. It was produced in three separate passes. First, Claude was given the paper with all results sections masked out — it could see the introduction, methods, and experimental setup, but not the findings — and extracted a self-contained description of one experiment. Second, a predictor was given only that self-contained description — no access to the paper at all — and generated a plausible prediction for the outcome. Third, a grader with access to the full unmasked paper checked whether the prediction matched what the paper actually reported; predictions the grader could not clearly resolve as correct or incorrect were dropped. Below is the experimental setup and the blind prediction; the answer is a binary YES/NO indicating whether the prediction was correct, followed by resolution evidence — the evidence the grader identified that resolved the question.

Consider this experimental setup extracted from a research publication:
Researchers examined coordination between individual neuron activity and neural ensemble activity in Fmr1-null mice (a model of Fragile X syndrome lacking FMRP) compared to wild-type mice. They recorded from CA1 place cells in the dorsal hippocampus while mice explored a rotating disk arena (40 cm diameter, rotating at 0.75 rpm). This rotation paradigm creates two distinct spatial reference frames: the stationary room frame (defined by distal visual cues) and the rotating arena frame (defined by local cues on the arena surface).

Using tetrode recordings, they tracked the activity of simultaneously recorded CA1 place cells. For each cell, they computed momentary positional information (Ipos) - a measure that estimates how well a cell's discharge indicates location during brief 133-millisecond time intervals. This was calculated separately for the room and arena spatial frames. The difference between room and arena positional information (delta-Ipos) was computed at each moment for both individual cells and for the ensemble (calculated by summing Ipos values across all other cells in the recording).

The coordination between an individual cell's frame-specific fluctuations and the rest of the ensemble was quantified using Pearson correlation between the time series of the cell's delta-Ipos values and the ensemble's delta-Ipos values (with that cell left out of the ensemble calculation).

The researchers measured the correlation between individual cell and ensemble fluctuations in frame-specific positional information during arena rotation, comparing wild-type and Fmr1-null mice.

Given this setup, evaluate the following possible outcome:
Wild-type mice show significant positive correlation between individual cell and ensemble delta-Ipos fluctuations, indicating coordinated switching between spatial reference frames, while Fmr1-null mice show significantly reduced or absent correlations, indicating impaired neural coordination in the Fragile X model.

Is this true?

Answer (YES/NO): YES